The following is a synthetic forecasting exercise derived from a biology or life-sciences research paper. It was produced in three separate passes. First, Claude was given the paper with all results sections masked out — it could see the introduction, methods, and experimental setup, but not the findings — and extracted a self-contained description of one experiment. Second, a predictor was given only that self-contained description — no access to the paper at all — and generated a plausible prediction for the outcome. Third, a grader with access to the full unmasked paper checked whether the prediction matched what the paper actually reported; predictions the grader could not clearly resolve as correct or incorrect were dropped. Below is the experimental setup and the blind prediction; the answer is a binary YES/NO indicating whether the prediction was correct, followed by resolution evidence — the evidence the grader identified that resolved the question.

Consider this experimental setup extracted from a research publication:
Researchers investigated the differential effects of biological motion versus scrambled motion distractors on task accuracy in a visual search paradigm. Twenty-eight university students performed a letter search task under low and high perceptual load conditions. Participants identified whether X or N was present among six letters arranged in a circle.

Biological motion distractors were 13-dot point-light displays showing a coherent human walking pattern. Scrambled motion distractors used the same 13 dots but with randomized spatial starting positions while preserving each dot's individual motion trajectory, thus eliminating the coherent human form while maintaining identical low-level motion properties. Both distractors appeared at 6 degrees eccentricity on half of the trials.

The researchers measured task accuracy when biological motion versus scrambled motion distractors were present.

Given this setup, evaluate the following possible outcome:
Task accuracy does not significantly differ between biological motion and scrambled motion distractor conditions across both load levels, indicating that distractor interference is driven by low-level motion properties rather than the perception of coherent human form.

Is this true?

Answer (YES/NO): NO